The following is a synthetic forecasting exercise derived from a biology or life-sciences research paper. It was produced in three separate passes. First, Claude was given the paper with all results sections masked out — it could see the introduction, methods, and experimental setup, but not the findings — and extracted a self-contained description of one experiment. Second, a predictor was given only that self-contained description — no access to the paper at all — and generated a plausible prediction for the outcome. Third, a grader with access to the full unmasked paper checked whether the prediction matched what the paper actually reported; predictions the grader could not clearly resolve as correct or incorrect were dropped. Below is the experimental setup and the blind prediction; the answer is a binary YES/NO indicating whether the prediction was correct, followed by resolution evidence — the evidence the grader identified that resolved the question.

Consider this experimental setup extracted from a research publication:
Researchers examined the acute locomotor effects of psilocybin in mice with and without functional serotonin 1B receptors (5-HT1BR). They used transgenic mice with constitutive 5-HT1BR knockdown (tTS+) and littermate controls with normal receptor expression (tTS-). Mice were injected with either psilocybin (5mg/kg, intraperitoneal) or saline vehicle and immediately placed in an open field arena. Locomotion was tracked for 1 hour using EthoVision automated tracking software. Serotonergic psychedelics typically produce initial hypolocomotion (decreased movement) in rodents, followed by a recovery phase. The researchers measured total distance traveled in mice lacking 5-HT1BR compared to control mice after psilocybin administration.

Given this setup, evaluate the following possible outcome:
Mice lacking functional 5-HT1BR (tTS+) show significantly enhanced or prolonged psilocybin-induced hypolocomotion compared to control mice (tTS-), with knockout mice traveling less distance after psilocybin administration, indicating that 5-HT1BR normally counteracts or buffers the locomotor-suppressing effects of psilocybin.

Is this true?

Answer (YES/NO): NO